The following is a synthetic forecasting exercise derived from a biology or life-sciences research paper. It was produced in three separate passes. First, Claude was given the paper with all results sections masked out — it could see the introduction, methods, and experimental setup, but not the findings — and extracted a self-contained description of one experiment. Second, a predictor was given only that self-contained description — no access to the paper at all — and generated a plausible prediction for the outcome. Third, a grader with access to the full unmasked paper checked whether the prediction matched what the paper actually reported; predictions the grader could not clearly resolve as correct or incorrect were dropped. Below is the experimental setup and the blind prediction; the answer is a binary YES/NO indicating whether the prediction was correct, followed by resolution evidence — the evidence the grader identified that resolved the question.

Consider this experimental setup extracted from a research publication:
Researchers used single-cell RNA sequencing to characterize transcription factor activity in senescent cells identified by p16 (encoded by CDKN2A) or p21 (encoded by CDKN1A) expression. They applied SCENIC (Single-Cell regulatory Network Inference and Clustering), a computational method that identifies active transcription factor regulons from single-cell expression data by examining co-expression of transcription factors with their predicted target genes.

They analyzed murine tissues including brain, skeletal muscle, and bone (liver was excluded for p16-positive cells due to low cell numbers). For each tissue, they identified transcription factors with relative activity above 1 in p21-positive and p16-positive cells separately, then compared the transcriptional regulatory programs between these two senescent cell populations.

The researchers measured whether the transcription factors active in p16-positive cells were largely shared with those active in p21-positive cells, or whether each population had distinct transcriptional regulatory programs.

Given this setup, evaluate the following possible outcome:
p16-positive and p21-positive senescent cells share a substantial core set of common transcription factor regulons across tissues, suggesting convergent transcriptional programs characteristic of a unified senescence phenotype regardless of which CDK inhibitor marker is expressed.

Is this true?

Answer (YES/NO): NO